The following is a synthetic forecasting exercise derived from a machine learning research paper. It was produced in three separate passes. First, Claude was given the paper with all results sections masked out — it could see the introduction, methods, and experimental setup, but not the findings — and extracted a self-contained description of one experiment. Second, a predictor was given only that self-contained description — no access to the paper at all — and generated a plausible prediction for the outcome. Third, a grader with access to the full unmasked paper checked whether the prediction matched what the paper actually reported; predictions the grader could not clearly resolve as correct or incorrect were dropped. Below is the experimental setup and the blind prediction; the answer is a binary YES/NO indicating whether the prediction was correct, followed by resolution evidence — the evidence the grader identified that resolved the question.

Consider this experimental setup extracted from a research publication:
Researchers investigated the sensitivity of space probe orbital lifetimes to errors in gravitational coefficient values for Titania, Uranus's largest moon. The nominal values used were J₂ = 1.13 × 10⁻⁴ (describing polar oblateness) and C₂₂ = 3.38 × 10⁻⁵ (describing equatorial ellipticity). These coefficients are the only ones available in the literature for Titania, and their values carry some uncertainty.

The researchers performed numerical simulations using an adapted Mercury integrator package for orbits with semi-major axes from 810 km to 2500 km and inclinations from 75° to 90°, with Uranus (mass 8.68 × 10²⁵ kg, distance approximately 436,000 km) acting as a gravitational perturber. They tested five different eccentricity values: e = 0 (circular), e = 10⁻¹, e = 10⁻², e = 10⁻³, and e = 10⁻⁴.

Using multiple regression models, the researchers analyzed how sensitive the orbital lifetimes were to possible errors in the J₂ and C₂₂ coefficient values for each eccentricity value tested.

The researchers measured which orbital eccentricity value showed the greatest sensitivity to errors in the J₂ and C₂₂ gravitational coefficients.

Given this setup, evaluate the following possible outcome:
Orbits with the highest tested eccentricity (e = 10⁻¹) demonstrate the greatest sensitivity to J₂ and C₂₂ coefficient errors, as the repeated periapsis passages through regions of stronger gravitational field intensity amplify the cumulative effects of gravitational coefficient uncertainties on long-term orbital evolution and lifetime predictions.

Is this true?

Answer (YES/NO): NO